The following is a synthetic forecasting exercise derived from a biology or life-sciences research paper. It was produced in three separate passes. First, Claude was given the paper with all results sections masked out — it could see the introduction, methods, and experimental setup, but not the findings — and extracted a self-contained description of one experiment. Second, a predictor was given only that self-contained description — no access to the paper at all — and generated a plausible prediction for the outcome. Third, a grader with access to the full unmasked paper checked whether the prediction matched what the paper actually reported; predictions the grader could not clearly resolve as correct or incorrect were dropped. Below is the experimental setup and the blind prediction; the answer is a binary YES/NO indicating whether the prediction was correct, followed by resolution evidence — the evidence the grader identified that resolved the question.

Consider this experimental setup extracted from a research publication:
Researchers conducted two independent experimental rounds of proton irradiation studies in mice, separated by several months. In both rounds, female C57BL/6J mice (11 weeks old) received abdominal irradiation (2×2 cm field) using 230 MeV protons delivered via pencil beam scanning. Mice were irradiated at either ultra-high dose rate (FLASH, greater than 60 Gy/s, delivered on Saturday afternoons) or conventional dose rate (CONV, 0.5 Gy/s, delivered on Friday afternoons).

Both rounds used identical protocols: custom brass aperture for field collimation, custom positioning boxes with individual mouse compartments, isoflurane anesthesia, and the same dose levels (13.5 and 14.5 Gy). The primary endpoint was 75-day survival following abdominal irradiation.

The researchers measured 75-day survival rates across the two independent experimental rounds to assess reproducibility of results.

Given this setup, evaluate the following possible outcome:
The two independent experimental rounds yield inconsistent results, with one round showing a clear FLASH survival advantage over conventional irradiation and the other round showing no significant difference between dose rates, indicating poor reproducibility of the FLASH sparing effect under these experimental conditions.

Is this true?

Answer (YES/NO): YES